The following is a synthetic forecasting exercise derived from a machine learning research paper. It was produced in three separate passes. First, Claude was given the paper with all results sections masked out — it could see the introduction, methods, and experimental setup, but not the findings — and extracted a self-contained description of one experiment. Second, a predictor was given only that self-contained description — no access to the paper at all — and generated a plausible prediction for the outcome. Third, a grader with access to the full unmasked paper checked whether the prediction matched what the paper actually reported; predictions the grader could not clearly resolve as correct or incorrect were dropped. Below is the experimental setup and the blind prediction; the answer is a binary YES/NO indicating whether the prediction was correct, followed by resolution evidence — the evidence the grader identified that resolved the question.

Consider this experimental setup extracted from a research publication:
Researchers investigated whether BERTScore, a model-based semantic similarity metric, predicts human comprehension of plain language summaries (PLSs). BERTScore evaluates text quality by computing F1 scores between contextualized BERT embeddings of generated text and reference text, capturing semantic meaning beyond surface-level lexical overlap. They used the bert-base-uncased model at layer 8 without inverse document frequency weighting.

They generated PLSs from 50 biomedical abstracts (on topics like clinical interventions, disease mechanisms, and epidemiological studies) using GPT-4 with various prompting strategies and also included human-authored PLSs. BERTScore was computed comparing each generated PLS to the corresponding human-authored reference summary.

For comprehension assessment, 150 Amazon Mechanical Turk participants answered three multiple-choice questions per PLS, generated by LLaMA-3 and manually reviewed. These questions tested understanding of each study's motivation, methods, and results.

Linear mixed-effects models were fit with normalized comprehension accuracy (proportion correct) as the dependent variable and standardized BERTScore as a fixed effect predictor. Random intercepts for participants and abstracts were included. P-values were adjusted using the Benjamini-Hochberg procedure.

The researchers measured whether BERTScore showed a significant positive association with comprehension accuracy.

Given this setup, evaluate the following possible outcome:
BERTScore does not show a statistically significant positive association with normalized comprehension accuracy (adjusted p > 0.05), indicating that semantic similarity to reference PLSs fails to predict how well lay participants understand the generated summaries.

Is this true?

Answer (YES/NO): YES